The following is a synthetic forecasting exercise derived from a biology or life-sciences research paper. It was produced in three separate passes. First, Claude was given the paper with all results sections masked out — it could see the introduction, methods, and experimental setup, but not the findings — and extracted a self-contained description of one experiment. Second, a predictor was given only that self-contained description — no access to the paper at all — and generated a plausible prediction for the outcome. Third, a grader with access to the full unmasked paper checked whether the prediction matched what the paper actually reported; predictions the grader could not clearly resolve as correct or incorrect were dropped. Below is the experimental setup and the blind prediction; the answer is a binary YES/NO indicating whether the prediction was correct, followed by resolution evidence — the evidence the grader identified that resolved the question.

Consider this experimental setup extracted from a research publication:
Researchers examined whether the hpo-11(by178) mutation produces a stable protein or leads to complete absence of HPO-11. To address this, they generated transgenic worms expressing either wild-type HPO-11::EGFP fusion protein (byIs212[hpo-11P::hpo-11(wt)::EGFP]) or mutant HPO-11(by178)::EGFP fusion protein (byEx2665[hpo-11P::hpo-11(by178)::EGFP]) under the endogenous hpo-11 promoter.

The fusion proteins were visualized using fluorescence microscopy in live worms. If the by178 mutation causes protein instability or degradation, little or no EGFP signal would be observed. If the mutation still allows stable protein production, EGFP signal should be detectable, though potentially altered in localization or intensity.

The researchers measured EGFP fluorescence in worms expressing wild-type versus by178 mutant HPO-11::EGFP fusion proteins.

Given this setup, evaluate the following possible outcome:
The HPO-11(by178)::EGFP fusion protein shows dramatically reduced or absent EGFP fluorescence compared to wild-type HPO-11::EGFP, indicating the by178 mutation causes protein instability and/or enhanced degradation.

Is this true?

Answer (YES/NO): YES